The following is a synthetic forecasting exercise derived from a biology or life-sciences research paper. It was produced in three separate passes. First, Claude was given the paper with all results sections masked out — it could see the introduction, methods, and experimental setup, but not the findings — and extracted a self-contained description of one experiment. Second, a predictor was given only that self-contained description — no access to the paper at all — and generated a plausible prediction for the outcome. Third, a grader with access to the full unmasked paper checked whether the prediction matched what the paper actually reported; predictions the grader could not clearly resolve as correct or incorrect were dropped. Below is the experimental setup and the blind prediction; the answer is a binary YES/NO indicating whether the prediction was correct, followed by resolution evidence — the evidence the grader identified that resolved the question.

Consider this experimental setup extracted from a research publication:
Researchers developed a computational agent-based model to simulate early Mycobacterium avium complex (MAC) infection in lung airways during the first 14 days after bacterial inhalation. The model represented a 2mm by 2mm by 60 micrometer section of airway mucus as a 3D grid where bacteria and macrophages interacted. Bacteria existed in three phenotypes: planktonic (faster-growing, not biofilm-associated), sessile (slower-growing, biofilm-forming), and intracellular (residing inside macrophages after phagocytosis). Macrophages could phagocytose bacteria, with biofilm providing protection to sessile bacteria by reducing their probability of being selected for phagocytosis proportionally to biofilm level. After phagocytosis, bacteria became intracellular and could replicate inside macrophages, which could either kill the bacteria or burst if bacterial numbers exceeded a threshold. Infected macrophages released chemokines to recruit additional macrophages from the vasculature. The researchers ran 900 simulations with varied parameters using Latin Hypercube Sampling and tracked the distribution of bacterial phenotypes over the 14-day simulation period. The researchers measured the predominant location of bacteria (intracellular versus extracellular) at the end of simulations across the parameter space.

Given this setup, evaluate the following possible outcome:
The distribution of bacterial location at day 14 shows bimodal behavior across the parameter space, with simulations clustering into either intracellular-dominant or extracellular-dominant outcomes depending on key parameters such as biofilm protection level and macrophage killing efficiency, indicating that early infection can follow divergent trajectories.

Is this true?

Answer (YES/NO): NO